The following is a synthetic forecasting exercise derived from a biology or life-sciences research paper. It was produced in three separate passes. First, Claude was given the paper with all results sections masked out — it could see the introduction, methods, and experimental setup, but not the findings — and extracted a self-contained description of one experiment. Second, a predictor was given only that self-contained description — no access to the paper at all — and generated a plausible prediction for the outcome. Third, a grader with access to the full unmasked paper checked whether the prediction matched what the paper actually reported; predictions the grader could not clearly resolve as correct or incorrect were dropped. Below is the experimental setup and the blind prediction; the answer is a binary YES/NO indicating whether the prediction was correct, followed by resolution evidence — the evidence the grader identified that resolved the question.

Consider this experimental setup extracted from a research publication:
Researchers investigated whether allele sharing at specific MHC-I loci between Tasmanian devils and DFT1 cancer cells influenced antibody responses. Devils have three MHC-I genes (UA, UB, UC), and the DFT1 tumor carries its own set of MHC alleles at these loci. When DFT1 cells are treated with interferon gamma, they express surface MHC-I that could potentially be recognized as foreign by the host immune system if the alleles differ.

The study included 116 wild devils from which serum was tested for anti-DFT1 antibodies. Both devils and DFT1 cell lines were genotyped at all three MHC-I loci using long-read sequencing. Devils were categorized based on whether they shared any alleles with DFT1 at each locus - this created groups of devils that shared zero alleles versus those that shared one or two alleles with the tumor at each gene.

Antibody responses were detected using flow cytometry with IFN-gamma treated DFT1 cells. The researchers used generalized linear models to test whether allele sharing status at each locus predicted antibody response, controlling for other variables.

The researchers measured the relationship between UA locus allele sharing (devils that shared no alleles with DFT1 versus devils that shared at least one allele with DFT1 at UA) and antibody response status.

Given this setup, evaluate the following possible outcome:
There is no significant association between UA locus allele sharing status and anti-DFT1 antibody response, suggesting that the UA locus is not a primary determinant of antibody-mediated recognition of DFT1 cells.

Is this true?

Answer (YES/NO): NO